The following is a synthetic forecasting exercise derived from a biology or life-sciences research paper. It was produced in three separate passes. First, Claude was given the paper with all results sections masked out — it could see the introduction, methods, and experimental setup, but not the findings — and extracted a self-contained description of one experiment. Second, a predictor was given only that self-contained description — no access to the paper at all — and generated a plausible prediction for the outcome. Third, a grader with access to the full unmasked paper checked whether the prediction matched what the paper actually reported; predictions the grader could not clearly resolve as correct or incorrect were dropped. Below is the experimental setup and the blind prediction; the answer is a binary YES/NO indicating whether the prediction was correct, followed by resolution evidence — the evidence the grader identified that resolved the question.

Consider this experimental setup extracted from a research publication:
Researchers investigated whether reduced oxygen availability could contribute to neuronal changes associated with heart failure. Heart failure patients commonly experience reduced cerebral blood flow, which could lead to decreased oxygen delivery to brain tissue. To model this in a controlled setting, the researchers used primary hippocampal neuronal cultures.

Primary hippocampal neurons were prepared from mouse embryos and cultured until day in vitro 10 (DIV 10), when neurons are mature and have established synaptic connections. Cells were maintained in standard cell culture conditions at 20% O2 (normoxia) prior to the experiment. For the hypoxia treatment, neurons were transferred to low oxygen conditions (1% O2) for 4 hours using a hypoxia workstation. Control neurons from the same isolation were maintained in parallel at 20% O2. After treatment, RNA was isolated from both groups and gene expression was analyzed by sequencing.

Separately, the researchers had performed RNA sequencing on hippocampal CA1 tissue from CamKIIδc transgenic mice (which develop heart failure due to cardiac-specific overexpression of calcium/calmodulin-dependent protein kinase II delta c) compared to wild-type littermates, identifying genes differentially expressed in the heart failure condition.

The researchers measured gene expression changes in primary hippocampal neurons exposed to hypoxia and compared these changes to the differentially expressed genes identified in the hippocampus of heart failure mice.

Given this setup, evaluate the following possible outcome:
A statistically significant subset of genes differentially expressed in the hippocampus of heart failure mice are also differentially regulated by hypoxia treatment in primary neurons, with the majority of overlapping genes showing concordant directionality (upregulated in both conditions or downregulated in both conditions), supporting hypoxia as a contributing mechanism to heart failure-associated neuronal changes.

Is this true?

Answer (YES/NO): YES